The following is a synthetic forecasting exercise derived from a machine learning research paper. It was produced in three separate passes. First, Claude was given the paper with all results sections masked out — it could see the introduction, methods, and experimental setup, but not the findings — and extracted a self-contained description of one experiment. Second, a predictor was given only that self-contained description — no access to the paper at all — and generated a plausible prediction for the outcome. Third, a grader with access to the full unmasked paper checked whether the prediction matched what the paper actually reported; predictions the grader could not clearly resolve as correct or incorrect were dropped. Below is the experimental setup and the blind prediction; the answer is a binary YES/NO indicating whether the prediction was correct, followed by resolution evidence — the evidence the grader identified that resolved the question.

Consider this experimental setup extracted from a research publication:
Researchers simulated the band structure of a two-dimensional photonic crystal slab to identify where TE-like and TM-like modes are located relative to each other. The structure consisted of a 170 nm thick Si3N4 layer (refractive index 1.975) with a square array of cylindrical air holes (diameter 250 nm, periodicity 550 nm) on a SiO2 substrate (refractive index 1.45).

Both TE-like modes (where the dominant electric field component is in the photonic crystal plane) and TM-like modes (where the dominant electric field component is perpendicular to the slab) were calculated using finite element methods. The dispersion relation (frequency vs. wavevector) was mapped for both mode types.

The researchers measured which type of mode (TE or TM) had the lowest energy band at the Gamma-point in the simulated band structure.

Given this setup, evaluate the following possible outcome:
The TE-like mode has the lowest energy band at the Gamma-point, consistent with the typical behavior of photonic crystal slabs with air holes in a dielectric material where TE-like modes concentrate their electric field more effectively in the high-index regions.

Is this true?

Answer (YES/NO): YES